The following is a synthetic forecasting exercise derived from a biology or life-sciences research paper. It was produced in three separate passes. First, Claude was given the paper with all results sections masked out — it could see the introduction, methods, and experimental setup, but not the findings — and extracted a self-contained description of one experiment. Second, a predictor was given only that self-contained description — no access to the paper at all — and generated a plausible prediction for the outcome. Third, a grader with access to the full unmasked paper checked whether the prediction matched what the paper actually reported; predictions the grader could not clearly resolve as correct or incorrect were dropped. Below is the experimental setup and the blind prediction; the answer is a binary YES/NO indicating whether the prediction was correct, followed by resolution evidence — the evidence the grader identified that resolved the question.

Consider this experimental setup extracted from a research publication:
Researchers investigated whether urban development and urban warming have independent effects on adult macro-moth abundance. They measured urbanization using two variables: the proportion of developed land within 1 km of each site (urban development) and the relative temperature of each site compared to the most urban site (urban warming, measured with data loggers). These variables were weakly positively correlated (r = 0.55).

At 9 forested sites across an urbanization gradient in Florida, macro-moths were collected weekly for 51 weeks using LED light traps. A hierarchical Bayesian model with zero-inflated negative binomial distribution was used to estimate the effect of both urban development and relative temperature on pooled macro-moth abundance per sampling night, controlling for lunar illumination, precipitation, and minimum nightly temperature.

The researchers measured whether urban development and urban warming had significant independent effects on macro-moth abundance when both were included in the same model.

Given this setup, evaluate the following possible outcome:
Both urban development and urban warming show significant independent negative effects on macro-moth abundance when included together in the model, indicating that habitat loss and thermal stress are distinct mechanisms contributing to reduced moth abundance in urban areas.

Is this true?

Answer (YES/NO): NO